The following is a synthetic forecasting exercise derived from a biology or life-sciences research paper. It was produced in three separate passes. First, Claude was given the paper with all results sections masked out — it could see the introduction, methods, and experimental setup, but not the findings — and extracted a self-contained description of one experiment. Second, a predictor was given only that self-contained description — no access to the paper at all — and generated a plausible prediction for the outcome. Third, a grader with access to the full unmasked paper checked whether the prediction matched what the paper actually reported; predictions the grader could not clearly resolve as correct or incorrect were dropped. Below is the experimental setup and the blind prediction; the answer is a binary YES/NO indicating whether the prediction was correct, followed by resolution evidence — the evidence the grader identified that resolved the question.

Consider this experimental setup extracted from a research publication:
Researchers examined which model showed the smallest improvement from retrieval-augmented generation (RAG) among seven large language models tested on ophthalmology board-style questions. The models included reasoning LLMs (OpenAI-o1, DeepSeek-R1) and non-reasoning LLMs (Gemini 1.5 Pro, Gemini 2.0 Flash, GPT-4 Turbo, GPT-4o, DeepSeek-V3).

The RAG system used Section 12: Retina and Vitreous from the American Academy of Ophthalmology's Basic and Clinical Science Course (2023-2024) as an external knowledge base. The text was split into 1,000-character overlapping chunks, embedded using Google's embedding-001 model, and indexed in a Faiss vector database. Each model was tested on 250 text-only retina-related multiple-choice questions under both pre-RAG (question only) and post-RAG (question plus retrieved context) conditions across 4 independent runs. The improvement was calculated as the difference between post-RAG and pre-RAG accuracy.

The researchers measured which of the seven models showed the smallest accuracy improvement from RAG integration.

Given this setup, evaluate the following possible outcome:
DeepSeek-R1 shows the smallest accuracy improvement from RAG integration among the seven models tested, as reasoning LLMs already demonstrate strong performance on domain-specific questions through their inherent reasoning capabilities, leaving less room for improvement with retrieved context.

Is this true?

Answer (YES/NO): NO